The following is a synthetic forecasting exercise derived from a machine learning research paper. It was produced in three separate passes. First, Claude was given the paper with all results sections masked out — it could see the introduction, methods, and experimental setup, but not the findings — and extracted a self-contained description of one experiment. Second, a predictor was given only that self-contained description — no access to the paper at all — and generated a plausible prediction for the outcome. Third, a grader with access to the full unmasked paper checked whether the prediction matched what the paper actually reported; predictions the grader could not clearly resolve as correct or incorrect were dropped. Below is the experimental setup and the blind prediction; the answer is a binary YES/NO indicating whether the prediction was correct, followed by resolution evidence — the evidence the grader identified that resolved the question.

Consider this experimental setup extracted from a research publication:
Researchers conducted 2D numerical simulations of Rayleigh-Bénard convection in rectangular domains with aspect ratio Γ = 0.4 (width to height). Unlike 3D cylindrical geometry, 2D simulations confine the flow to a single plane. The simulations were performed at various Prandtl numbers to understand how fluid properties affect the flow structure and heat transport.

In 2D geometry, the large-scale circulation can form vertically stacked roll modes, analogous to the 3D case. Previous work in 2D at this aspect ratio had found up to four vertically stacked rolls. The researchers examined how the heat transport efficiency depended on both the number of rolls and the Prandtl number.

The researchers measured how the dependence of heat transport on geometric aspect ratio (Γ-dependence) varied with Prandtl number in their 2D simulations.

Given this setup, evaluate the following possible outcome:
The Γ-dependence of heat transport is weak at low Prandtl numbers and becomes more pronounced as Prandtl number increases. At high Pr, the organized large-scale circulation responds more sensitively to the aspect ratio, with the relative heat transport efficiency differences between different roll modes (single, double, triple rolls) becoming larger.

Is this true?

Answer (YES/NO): NO